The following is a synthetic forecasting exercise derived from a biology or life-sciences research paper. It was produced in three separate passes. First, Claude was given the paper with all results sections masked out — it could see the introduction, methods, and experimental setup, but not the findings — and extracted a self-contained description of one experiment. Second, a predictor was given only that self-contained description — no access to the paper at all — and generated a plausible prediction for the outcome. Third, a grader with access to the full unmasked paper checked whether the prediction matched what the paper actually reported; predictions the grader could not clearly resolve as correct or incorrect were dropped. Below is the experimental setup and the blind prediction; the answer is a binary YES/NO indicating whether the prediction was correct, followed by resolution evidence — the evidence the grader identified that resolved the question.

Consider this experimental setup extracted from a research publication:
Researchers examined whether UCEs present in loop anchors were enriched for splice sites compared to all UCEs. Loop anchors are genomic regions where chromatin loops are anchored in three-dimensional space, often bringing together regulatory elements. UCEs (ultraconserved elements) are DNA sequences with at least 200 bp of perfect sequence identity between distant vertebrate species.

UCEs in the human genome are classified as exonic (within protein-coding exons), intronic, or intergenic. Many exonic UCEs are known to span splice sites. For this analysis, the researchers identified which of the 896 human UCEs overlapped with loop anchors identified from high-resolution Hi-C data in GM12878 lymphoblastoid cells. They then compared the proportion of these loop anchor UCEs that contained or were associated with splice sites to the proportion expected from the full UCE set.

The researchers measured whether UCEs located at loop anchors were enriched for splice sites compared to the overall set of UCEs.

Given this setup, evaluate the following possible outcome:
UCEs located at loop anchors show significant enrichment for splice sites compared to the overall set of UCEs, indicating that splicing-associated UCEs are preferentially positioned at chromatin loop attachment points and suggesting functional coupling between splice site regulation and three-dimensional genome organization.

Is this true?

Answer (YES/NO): YES